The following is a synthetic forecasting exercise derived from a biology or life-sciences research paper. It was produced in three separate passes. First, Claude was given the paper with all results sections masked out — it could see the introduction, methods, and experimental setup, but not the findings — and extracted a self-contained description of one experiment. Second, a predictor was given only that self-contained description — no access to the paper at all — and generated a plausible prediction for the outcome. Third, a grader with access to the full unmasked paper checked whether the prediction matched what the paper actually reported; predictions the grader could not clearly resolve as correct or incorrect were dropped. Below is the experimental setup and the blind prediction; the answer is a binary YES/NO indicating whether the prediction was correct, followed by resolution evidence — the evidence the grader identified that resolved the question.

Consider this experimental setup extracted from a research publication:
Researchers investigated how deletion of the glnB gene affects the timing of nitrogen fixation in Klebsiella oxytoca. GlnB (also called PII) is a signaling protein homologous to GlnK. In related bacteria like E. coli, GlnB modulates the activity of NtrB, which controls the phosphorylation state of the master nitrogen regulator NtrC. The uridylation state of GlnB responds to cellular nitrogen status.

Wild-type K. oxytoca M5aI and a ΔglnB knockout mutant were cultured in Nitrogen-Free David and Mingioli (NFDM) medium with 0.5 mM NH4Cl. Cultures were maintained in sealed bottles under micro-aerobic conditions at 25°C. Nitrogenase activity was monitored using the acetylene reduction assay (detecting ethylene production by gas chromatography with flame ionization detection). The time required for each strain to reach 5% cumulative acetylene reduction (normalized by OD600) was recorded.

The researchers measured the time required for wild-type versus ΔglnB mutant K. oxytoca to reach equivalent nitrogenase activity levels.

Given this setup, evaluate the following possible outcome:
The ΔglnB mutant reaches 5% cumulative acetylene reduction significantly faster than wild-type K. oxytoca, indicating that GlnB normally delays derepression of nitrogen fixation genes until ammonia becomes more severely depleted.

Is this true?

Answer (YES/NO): NO